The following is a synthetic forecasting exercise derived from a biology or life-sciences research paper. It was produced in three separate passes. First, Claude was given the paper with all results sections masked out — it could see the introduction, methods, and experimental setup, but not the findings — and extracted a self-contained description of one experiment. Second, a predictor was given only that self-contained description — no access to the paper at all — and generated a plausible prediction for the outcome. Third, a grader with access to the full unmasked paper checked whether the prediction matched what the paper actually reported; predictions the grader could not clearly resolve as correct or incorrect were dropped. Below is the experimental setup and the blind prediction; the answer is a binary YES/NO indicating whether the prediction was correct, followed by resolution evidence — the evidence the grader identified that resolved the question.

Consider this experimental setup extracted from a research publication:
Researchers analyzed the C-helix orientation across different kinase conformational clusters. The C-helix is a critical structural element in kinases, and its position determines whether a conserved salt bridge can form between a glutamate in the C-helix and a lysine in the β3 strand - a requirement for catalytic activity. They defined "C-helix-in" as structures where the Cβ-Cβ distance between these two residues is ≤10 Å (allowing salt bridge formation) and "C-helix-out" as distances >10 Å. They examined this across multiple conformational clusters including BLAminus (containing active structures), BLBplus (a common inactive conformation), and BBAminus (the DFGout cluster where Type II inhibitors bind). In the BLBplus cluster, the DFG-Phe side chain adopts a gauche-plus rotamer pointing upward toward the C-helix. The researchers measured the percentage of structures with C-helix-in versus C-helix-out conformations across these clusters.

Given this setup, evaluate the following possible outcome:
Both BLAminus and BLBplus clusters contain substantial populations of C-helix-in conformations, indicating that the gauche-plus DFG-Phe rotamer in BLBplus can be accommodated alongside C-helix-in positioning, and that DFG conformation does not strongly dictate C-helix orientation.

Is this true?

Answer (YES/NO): NO